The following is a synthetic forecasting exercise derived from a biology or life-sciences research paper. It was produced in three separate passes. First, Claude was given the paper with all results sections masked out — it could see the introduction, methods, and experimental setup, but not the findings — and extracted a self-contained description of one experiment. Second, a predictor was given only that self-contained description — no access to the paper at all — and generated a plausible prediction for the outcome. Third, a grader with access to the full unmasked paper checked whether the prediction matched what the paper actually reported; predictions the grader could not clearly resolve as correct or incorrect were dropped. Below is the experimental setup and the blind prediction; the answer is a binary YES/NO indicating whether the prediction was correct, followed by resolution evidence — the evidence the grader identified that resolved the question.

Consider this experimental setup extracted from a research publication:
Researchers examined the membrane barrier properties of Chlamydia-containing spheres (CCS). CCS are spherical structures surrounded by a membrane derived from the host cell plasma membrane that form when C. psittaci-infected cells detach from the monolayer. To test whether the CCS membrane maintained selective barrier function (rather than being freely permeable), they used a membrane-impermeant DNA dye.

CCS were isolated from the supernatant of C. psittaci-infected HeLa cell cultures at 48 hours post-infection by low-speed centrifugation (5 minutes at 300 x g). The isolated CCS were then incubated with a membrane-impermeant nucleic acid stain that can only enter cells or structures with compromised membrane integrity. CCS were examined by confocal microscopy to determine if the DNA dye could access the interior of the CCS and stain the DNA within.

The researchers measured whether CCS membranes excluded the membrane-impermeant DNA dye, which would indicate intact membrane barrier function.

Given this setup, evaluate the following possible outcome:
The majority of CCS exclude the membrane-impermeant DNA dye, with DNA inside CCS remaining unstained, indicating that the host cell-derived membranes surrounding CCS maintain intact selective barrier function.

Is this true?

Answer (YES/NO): YES